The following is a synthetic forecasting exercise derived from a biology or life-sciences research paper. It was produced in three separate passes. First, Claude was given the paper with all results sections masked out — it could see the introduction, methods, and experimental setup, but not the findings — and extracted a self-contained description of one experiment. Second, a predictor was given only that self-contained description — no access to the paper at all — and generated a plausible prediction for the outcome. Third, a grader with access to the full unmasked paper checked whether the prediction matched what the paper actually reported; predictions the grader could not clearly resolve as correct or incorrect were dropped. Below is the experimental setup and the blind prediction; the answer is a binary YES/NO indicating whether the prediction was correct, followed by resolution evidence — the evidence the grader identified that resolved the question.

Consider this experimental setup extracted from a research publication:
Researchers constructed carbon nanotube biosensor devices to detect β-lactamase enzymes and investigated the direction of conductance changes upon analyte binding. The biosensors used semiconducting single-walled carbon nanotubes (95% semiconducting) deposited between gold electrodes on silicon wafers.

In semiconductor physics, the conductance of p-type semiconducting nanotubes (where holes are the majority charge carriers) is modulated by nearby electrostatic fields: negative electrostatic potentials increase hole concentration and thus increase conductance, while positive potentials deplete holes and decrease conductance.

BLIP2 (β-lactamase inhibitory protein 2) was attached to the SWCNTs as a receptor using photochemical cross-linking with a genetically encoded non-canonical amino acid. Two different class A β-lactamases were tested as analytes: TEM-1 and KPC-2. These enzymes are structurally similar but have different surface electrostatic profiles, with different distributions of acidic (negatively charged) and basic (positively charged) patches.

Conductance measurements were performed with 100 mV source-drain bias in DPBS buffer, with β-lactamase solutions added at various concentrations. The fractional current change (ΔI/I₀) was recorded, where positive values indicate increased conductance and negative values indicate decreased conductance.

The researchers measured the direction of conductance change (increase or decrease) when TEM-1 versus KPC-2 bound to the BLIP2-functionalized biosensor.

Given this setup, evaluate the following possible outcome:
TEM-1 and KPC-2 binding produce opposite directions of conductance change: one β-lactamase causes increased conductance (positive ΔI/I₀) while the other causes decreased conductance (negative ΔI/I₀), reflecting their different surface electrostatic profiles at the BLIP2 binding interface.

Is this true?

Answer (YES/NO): YES